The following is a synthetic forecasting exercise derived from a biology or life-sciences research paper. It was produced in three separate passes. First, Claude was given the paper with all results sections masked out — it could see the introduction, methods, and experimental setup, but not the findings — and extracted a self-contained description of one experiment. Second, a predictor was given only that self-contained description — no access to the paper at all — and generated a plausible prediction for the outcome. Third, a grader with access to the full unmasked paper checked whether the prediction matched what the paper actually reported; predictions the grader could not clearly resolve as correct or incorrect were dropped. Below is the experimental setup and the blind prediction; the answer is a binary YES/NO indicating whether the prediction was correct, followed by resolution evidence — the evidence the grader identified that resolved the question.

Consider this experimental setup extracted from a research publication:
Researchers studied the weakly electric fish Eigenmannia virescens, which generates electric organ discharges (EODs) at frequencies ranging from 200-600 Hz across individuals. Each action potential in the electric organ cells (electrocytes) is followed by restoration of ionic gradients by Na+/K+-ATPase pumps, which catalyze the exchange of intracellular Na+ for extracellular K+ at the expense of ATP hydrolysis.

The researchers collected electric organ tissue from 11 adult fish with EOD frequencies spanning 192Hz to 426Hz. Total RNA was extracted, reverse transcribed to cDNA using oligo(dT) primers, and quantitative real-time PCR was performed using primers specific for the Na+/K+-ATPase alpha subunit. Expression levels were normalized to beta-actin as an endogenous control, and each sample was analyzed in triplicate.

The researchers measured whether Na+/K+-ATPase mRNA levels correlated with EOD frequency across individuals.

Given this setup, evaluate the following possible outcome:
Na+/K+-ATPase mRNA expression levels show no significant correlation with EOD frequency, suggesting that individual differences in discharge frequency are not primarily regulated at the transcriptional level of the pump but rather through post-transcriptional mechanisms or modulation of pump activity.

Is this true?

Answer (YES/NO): NO